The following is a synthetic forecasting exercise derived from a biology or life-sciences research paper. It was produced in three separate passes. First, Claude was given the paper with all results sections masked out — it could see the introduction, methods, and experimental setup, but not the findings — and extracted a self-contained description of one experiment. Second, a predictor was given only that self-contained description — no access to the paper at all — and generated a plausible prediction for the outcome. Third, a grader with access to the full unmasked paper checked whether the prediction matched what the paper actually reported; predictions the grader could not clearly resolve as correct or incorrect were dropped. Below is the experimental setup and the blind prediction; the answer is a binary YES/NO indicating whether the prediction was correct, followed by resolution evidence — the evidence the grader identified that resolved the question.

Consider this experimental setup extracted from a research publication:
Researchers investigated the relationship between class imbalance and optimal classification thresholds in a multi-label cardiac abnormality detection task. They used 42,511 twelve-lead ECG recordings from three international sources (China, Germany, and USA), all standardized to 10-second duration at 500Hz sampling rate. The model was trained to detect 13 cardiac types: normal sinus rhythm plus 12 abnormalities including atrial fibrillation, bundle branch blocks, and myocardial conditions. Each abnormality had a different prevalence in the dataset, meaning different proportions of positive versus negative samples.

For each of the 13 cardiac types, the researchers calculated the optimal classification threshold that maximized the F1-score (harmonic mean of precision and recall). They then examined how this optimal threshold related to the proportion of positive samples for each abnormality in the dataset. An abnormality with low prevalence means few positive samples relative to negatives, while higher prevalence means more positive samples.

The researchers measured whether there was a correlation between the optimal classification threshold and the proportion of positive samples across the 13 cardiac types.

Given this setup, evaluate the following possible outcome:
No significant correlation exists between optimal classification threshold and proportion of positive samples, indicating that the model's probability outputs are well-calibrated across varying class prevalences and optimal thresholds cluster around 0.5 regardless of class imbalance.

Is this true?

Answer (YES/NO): NO